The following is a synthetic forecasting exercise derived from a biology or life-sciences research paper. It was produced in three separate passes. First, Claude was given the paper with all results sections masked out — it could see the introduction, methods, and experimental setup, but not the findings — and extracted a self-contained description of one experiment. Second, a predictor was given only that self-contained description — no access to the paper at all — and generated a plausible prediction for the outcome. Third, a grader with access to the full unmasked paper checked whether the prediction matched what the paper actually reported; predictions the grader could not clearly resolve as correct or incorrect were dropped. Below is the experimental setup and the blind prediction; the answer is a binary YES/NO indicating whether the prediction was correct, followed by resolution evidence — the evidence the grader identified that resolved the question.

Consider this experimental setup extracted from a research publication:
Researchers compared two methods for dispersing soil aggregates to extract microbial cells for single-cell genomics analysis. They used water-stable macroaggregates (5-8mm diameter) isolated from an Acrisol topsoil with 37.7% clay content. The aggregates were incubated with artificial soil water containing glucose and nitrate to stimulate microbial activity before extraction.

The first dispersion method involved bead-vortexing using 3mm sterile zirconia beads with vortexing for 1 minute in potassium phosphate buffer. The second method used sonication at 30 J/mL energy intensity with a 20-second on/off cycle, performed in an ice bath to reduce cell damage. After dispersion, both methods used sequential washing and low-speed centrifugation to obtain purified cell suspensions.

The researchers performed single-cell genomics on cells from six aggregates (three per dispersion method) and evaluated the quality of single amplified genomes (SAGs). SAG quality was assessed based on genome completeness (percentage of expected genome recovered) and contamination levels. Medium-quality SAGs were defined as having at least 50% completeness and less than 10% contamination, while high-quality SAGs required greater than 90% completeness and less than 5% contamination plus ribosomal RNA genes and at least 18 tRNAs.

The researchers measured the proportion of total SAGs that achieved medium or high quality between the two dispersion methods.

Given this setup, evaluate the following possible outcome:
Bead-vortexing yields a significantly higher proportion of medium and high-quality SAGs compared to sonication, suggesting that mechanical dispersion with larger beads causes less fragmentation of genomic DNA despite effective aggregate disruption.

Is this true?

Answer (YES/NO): NO